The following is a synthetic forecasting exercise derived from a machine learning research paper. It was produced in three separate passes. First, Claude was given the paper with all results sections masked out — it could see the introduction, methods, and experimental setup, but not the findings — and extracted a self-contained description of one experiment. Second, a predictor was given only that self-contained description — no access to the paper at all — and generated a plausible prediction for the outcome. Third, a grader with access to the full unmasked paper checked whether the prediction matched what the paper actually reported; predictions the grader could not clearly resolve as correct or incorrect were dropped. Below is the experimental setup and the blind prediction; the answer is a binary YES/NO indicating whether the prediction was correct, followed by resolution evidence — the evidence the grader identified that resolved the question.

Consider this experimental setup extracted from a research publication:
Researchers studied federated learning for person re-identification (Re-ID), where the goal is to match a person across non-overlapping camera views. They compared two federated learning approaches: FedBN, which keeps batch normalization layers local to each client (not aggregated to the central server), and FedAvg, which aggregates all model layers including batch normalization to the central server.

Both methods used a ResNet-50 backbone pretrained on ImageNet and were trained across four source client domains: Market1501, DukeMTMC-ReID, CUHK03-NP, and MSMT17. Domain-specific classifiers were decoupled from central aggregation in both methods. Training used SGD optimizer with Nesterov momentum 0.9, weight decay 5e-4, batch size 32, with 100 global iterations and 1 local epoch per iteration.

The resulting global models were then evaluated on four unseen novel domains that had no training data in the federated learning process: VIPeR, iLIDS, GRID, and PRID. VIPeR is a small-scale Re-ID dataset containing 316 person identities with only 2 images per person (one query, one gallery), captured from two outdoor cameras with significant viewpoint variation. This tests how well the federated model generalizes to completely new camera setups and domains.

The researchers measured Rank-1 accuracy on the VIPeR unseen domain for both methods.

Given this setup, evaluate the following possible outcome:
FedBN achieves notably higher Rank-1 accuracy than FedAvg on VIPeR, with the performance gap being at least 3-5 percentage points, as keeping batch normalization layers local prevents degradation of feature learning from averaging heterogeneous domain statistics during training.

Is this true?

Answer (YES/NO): NO